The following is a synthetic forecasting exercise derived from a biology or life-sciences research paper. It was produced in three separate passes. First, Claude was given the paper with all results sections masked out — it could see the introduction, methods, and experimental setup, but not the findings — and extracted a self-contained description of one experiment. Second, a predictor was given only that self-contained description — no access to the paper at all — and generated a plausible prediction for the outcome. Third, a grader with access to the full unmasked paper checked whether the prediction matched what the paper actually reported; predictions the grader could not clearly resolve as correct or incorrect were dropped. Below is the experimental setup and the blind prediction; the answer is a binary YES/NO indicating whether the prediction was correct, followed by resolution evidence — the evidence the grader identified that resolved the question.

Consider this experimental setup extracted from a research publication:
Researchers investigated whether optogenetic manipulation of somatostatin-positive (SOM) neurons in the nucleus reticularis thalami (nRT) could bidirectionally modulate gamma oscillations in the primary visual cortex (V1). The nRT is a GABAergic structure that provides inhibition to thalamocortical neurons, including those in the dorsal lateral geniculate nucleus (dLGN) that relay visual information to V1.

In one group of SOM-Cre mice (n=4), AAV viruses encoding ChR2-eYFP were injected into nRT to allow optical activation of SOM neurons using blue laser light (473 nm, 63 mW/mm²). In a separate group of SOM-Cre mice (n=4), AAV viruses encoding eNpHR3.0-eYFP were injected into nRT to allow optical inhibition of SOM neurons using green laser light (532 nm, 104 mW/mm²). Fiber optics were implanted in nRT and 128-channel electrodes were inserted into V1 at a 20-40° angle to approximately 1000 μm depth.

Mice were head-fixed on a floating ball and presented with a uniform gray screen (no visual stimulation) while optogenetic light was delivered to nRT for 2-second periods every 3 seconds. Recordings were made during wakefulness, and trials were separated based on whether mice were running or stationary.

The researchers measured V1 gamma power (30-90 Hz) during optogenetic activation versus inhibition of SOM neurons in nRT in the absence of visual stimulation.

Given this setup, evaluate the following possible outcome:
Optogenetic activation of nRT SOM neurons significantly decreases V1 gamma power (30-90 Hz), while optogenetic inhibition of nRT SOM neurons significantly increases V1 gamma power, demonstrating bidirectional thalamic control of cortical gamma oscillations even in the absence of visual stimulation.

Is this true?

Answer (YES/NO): NO